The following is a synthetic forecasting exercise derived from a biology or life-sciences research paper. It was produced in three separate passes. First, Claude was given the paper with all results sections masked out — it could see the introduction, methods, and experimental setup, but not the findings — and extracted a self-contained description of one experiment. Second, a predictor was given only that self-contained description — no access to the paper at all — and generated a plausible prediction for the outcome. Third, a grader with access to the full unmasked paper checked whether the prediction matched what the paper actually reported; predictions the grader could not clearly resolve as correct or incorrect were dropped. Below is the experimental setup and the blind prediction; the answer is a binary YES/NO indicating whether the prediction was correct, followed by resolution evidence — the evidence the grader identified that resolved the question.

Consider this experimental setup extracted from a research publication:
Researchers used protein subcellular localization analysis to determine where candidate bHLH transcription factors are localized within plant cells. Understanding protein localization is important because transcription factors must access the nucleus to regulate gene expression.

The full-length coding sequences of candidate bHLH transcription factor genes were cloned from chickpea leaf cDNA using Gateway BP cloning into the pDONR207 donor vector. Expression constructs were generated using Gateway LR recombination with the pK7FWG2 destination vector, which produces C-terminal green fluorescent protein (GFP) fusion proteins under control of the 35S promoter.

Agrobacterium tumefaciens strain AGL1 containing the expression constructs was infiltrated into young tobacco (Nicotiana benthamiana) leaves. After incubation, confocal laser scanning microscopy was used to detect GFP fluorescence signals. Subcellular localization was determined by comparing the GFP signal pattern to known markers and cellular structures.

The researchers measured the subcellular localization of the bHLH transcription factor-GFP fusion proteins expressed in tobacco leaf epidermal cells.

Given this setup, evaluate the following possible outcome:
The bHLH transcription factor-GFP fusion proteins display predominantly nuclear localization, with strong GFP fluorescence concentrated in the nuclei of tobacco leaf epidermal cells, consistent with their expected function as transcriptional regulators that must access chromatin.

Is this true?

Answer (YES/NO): YES